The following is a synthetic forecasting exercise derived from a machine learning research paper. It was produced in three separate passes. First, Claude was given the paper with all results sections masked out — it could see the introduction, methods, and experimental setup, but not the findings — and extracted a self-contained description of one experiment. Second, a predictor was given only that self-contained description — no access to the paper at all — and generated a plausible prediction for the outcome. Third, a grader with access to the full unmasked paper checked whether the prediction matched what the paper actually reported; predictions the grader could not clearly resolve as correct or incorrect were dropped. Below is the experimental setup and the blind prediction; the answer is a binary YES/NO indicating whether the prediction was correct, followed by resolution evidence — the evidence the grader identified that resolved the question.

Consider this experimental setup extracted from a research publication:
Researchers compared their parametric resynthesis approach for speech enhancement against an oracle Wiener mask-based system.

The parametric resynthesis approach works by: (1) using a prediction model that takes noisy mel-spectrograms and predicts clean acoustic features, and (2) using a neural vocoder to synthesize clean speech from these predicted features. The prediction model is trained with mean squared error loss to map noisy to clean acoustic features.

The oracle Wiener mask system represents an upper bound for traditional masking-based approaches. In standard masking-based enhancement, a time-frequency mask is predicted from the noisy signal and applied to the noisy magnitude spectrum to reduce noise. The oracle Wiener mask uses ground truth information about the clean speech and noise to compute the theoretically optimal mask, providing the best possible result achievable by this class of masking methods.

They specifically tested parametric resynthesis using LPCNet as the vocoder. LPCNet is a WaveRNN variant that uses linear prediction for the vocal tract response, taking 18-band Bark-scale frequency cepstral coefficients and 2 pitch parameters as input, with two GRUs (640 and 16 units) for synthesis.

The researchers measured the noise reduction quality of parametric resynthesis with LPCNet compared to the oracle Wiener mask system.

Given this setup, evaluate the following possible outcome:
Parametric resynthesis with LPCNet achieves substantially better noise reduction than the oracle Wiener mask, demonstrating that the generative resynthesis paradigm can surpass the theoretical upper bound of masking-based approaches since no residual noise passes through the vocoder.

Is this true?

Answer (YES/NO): NO